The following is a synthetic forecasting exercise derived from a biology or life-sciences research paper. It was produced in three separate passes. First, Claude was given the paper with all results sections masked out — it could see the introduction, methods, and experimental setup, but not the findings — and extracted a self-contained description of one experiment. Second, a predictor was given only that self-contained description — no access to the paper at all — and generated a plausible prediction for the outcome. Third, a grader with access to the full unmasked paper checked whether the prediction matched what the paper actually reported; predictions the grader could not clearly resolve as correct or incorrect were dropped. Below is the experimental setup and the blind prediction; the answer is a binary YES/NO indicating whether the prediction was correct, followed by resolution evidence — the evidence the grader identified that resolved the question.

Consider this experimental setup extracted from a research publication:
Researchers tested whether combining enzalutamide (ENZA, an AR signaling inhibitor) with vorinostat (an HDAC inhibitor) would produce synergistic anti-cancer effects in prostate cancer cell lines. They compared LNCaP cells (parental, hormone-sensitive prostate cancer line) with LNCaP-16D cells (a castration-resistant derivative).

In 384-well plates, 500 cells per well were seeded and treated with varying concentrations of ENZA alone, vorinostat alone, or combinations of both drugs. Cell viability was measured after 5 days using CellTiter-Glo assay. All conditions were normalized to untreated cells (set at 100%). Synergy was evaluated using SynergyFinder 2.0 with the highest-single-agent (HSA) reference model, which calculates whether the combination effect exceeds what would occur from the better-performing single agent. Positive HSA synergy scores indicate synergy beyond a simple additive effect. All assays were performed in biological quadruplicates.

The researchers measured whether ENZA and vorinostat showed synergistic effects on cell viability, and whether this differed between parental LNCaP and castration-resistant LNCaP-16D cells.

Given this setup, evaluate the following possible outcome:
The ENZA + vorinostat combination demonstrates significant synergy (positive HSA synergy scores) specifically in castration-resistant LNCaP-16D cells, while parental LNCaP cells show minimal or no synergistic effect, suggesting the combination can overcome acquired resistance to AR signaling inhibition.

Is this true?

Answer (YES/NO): NO